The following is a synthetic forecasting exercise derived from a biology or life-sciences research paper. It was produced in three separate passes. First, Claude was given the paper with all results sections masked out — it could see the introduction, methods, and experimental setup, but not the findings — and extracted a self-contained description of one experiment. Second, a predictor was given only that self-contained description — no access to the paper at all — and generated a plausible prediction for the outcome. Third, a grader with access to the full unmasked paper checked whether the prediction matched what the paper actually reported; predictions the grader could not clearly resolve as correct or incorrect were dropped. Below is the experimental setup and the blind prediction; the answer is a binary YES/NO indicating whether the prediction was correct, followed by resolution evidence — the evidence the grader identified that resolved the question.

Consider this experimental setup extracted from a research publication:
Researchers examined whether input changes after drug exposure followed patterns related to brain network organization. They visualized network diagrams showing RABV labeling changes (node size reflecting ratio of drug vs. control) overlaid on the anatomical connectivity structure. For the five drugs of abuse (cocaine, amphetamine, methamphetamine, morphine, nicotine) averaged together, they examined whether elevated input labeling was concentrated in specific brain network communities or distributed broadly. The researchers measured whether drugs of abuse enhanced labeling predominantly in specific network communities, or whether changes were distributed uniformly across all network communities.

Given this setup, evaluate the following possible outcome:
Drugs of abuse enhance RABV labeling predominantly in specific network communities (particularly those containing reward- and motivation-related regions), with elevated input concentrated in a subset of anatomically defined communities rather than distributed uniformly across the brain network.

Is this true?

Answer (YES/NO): YES